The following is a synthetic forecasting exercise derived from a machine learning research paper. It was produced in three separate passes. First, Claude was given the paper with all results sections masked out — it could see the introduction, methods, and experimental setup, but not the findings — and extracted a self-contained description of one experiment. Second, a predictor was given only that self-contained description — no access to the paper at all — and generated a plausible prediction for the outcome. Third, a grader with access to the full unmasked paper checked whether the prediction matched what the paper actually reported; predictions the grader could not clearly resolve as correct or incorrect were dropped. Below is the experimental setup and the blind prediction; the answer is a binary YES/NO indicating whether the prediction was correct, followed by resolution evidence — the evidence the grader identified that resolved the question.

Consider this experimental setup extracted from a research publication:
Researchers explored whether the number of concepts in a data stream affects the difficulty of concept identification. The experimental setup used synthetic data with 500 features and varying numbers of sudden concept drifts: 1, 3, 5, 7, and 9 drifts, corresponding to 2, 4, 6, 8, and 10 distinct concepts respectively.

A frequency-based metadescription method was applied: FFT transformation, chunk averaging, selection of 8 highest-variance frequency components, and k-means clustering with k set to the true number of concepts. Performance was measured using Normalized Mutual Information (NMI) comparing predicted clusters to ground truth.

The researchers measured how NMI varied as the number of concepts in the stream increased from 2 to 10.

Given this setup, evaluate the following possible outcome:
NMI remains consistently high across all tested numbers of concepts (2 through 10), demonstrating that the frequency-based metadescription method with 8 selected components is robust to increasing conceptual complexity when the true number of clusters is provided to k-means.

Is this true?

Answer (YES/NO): NO